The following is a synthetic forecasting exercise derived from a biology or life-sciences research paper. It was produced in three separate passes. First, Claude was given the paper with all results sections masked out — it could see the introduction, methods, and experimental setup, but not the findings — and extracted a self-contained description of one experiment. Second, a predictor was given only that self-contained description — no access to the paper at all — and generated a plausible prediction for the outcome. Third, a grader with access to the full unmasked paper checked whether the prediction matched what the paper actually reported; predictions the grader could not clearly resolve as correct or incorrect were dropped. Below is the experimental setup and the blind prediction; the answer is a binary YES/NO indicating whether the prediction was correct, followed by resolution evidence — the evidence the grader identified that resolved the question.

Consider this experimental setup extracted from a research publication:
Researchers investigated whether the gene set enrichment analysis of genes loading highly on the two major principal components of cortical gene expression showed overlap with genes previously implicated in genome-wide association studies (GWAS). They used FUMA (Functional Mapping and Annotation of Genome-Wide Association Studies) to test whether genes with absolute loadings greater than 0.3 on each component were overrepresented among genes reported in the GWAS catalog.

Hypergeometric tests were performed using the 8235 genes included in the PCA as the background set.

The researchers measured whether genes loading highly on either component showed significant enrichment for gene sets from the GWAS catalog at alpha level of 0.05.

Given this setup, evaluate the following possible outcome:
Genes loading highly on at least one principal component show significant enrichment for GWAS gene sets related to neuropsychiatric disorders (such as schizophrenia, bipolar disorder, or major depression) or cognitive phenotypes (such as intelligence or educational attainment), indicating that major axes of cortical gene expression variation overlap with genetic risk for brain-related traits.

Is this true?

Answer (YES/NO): NO